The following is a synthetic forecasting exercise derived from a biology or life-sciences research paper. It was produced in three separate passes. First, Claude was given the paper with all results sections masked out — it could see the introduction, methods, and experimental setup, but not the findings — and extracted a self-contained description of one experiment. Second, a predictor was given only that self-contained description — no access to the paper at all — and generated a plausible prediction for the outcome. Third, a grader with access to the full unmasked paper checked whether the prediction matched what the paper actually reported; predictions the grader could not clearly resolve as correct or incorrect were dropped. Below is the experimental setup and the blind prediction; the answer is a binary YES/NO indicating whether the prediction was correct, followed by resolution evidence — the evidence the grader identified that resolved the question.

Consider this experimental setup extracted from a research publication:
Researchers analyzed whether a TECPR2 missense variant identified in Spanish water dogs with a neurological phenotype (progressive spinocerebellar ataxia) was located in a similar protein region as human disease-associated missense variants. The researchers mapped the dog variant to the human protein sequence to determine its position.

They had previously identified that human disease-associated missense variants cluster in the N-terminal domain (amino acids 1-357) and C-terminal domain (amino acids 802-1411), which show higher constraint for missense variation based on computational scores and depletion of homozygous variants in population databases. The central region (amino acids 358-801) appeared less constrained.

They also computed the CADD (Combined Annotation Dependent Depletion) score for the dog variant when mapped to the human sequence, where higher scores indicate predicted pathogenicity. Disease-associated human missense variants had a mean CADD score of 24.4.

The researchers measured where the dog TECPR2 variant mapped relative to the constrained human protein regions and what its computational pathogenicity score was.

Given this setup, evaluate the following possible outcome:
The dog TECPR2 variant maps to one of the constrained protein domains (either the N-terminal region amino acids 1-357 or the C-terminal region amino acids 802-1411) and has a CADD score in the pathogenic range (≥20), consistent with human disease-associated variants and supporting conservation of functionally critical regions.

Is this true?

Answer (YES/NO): YES